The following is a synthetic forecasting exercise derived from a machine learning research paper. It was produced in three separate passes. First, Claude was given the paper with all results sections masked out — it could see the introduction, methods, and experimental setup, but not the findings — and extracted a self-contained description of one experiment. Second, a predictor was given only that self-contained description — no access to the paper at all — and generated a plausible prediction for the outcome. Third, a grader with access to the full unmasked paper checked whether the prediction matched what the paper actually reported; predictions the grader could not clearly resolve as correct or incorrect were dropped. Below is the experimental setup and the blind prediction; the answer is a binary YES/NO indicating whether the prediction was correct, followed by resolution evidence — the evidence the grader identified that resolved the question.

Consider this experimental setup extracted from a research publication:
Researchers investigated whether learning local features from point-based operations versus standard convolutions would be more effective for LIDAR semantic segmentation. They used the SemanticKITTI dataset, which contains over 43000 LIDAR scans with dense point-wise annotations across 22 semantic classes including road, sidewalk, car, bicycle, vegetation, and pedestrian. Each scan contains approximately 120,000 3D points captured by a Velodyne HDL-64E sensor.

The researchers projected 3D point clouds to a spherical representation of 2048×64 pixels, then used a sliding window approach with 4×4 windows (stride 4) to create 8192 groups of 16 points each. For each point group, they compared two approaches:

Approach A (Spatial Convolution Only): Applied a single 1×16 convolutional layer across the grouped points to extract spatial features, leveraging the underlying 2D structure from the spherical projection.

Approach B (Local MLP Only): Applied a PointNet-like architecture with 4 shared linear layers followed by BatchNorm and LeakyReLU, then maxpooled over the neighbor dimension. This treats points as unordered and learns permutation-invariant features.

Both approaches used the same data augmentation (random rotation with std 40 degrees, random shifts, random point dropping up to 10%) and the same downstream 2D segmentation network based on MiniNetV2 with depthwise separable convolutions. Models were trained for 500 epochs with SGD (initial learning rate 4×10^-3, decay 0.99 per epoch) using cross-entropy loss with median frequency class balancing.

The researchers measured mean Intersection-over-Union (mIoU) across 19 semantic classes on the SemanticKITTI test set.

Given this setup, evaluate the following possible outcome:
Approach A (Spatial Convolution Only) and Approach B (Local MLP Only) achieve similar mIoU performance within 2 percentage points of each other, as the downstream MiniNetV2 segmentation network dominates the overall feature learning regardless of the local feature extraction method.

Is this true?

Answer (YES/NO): YES